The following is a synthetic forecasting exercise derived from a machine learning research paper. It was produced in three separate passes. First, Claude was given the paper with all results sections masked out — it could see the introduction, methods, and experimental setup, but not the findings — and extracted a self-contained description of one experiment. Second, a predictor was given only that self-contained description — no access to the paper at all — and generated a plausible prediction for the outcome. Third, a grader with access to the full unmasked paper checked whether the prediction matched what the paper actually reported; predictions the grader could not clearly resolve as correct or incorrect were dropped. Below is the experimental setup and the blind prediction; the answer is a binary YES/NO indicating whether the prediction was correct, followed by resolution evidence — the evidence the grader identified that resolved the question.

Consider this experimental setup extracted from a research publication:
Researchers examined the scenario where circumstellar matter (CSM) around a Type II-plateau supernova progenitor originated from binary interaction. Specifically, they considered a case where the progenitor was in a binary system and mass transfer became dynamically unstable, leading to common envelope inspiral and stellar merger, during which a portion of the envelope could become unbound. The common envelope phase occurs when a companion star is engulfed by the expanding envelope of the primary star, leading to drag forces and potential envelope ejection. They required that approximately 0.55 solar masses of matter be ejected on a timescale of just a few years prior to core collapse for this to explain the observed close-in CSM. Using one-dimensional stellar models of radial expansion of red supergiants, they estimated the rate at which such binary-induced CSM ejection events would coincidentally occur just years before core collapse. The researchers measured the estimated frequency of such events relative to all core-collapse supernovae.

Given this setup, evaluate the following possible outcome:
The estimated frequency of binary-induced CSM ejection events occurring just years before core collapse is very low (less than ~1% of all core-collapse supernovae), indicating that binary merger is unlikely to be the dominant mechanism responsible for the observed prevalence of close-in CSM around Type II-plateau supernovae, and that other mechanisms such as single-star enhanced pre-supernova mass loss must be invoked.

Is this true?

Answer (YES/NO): YES